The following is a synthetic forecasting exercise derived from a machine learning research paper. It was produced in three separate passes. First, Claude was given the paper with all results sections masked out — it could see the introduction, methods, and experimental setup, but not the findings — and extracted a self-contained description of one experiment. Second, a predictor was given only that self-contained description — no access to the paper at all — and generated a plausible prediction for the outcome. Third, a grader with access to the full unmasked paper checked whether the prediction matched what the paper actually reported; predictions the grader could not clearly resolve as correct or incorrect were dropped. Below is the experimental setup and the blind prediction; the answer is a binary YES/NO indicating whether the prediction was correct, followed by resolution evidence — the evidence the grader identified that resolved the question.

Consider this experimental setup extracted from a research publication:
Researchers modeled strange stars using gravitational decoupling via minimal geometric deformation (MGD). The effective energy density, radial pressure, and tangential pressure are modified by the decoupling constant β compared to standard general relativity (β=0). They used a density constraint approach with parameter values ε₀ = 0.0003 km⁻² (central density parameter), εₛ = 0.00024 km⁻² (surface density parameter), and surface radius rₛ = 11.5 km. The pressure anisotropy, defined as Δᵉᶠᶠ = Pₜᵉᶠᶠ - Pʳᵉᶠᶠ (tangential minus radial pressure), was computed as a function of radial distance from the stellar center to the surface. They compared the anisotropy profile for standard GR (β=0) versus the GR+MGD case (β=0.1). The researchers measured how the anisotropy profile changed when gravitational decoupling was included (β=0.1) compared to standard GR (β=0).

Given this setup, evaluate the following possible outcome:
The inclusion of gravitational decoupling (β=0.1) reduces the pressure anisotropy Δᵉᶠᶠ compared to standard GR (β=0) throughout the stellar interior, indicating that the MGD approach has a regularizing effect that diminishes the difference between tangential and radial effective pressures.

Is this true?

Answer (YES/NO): NO